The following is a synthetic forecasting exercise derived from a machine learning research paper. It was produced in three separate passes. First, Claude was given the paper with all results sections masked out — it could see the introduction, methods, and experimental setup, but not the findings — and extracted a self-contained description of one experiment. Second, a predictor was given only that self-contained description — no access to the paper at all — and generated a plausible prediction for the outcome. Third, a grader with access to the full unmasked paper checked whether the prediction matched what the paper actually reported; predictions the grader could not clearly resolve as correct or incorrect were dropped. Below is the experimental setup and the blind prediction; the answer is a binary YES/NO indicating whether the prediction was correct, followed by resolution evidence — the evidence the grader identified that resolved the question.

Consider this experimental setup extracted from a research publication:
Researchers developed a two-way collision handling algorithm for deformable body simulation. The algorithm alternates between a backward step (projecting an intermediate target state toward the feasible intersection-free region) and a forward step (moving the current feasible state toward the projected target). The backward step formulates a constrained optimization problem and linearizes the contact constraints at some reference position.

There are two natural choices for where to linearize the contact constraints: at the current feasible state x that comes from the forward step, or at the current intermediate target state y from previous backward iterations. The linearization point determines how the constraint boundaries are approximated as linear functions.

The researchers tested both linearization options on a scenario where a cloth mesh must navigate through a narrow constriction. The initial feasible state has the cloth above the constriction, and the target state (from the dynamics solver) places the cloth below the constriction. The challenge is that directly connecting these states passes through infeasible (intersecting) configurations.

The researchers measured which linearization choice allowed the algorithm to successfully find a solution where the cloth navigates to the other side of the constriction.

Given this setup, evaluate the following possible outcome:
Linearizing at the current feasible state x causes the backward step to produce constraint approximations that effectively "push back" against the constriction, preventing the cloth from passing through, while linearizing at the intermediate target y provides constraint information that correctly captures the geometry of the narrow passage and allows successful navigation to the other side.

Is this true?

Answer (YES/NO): NO